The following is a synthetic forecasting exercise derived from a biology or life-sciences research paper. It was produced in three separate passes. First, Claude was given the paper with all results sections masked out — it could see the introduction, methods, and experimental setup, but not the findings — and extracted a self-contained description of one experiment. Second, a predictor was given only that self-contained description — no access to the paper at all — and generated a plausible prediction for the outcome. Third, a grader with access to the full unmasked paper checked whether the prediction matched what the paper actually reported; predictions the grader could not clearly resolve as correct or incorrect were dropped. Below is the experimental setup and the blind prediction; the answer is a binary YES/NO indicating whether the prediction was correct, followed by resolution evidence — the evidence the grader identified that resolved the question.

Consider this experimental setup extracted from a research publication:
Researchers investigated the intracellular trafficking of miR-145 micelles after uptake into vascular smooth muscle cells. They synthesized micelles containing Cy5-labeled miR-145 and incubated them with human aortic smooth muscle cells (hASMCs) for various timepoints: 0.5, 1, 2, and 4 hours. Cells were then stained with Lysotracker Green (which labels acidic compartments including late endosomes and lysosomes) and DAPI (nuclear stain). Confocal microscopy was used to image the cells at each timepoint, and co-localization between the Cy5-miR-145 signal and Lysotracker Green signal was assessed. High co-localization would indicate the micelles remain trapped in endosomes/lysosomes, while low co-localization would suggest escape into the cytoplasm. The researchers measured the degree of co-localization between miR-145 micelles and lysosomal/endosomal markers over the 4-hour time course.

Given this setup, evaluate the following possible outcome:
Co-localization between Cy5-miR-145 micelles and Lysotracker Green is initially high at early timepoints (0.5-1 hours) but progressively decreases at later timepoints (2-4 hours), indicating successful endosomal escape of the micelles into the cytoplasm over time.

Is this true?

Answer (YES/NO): YES